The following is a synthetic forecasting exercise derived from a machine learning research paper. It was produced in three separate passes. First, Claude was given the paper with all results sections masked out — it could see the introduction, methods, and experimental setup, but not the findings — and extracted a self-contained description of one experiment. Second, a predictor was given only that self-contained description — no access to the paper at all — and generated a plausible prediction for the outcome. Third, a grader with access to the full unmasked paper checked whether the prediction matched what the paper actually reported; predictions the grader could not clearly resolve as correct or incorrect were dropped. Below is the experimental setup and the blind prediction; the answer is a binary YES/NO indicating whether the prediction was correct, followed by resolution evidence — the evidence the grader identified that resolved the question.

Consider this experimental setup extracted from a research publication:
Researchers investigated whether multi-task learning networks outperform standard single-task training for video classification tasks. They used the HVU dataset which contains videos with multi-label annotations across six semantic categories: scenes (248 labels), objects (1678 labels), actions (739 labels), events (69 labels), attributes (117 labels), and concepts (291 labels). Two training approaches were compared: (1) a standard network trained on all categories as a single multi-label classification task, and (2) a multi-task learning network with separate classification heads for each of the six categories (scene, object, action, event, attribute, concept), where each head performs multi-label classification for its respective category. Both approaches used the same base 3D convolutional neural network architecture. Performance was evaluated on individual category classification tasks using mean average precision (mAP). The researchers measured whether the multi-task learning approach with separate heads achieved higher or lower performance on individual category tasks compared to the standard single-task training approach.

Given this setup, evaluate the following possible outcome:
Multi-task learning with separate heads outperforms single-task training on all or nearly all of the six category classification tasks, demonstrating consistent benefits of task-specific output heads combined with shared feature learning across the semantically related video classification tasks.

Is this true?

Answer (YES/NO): YES